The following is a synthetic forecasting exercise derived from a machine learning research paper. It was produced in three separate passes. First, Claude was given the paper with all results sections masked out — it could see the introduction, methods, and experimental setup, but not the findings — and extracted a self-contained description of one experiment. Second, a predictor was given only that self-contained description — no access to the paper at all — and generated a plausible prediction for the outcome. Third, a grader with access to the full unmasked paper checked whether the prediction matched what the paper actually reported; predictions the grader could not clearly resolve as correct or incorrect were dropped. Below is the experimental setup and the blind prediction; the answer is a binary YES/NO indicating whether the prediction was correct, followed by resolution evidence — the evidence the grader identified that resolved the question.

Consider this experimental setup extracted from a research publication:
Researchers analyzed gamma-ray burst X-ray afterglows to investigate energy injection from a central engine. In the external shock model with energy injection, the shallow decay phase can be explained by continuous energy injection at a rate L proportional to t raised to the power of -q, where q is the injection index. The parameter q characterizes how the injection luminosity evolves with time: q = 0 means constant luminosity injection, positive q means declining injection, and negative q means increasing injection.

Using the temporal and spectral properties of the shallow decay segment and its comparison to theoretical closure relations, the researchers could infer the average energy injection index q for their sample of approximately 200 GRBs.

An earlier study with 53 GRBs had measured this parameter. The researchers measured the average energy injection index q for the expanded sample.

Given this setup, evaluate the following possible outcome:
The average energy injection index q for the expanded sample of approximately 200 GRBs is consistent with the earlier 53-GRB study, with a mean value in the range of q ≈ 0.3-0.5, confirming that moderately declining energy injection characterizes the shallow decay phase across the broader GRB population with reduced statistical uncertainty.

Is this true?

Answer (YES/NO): NO